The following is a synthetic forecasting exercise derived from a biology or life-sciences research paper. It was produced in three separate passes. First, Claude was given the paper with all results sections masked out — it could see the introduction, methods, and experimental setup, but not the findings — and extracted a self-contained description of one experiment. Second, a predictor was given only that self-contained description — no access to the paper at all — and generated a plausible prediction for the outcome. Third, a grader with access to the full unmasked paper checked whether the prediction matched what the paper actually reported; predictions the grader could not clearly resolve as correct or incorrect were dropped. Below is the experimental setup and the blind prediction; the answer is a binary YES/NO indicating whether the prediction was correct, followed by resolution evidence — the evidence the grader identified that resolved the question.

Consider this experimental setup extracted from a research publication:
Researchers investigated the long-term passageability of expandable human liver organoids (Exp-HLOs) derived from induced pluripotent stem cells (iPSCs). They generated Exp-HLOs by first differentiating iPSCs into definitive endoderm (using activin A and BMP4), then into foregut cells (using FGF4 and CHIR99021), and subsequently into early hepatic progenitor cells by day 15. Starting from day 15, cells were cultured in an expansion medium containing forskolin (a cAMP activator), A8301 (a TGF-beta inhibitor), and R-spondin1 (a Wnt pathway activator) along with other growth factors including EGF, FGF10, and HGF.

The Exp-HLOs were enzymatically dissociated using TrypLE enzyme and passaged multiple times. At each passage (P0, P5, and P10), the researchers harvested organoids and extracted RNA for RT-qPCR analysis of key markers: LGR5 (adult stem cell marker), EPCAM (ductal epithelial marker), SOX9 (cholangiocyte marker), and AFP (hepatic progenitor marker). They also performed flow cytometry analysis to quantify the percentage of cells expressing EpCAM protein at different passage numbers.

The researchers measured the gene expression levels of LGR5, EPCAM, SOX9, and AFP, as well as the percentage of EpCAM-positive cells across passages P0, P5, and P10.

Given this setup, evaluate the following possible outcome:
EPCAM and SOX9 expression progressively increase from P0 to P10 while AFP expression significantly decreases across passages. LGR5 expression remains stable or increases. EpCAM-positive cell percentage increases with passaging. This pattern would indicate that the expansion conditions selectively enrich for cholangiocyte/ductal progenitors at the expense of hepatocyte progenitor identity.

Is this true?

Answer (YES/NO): NO